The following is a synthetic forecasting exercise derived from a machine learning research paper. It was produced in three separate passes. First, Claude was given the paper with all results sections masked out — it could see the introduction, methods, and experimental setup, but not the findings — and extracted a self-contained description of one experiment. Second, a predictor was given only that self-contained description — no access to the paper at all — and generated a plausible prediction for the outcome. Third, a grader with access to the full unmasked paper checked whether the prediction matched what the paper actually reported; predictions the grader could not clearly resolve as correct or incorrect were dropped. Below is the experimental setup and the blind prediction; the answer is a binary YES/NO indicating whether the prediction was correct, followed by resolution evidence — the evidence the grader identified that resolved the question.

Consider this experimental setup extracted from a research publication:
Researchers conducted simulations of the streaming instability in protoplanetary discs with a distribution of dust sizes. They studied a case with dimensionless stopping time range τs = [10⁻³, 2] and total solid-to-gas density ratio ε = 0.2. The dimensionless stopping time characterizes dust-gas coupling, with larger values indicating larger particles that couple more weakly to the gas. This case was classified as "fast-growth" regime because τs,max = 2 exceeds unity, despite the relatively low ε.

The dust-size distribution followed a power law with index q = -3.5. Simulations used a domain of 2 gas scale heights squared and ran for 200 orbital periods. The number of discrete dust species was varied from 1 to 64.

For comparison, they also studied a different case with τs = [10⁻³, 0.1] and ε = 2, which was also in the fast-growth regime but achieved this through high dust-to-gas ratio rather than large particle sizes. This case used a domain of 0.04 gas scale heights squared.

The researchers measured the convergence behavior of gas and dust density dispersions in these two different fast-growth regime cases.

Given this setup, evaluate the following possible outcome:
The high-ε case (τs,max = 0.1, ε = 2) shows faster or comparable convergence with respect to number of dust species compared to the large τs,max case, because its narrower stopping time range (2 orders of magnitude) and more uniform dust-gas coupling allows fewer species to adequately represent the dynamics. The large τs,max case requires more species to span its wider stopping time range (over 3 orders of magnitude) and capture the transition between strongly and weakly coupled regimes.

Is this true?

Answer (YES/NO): YES